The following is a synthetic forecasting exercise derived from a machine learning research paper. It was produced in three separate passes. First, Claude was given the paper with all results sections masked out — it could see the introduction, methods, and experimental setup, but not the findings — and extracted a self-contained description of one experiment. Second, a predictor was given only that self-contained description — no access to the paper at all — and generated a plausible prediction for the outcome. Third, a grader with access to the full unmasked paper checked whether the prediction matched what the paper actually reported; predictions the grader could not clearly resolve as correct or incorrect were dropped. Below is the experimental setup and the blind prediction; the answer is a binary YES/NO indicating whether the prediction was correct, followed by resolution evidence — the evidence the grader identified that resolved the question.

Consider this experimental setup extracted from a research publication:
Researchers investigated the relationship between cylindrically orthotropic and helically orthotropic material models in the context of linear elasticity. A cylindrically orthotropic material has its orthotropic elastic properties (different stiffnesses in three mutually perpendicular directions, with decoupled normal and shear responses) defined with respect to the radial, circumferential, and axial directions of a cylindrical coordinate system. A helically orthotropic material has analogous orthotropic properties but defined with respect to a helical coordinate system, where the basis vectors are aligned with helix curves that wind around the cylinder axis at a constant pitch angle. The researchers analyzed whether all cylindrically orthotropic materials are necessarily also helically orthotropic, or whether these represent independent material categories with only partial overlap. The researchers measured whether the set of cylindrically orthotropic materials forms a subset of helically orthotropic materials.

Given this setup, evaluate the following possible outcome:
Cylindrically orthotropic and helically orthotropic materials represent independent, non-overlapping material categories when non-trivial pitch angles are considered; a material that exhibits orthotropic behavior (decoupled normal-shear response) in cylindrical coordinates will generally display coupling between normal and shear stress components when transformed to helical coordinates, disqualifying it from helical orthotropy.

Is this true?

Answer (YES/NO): NO